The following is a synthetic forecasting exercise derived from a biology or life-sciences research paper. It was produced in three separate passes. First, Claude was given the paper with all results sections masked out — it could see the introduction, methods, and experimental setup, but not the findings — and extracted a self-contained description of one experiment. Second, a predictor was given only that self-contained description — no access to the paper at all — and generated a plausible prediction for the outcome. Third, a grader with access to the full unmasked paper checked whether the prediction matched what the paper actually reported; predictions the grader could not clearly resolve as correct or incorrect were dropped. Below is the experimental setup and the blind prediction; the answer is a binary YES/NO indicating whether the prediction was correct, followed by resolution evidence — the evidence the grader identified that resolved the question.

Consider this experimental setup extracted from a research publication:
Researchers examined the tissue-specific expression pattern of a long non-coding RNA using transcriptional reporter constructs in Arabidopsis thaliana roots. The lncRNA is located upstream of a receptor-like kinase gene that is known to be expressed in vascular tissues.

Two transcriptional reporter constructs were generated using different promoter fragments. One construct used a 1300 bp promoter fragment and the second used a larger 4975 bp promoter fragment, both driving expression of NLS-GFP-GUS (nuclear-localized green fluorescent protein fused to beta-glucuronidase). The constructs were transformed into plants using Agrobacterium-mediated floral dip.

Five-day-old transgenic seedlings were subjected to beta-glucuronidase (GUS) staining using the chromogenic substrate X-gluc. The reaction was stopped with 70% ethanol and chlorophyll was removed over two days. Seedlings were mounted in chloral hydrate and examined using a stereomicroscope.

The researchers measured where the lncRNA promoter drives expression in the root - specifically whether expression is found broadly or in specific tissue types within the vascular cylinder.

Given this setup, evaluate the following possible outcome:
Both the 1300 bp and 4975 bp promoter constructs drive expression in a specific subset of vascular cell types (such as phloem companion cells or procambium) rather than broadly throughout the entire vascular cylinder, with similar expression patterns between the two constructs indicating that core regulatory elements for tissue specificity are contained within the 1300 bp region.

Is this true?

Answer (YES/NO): NO